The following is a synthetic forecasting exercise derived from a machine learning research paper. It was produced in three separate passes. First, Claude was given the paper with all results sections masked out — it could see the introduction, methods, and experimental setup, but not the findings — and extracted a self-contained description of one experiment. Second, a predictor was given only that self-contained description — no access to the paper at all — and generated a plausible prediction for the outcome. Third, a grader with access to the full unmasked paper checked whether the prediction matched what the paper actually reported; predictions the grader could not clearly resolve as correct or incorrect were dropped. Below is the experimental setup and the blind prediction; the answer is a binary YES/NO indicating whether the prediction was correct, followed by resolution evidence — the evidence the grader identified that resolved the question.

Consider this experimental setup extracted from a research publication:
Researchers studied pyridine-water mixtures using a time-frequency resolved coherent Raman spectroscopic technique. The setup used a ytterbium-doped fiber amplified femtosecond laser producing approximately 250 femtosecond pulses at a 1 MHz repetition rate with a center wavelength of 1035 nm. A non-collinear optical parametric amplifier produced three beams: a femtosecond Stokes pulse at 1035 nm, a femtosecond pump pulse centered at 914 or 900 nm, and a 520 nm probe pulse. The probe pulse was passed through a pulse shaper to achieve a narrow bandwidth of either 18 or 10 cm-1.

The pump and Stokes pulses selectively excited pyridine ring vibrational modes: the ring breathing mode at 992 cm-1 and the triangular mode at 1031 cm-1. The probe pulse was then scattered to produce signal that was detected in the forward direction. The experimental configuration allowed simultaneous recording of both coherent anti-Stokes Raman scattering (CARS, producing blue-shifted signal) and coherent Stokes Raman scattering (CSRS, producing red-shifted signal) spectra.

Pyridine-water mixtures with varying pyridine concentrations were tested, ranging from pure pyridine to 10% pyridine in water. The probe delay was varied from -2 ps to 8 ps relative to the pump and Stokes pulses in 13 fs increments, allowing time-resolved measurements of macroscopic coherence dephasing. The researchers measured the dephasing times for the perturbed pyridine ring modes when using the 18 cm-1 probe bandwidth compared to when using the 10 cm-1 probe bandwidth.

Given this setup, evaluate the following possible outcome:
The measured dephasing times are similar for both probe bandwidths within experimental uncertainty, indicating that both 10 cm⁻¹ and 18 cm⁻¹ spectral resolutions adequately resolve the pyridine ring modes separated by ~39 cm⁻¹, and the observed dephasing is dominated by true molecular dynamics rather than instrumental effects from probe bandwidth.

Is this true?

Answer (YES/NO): YES